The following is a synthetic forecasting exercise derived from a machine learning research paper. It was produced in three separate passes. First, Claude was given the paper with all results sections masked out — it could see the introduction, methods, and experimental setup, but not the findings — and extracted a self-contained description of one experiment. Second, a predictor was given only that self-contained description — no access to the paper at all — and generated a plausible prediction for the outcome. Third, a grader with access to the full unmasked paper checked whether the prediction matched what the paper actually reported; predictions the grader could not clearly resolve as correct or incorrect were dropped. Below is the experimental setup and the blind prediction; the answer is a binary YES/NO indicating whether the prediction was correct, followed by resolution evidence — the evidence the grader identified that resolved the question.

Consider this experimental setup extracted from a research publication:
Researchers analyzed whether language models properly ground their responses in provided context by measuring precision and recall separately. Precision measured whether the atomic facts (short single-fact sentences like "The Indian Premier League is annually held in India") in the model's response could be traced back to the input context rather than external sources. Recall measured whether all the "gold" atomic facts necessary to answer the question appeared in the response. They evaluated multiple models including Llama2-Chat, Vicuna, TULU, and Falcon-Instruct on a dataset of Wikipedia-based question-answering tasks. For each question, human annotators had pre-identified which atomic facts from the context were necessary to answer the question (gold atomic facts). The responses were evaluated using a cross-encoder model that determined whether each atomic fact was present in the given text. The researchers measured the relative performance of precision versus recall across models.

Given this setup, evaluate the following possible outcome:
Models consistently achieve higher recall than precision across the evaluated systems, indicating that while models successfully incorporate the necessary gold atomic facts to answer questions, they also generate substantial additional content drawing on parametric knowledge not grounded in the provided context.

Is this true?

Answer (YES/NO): YES